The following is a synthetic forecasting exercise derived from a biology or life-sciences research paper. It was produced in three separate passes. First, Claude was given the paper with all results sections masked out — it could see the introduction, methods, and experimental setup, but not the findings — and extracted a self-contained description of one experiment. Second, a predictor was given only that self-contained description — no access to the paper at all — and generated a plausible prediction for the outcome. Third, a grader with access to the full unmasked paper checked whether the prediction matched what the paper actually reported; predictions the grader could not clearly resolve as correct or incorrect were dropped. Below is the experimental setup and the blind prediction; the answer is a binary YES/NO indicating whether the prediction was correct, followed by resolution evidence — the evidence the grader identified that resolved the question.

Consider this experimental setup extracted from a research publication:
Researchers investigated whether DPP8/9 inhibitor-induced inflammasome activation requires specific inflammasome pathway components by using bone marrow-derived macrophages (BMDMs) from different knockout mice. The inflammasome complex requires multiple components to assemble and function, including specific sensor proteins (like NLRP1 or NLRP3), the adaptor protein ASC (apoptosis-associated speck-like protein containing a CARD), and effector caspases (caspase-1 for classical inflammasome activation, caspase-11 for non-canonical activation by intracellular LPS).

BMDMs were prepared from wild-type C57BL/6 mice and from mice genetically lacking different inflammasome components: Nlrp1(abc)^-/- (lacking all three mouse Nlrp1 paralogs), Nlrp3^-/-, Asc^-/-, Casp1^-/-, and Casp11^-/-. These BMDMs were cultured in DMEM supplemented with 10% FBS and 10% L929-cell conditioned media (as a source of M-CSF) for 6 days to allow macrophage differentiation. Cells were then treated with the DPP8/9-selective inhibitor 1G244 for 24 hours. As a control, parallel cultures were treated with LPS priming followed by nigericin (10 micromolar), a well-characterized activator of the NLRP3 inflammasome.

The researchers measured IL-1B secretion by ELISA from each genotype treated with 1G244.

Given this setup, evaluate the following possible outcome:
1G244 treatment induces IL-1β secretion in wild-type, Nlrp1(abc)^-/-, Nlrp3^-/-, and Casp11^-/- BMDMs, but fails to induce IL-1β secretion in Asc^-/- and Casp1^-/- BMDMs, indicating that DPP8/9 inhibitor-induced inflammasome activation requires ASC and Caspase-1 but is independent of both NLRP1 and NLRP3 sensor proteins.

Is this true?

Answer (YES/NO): NO